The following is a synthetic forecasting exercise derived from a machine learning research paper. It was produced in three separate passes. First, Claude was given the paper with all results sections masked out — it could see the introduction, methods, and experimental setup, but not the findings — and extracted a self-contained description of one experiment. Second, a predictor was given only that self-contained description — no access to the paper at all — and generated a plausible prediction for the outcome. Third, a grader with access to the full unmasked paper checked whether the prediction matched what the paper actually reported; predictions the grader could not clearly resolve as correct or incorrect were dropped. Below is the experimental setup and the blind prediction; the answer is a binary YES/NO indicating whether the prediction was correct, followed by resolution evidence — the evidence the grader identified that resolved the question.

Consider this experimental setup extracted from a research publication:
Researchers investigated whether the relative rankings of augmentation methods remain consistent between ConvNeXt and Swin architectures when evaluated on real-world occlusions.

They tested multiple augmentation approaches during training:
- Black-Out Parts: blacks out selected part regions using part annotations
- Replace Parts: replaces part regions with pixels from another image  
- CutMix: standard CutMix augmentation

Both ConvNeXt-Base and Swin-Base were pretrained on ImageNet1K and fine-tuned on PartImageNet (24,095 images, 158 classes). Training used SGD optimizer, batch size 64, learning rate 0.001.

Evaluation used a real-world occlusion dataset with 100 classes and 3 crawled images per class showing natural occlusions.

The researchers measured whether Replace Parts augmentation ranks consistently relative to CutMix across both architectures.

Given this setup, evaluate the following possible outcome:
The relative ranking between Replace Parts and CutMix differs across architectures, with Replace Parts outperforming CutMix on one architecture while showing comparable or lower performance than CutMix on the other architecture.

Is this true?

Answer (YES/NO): YES